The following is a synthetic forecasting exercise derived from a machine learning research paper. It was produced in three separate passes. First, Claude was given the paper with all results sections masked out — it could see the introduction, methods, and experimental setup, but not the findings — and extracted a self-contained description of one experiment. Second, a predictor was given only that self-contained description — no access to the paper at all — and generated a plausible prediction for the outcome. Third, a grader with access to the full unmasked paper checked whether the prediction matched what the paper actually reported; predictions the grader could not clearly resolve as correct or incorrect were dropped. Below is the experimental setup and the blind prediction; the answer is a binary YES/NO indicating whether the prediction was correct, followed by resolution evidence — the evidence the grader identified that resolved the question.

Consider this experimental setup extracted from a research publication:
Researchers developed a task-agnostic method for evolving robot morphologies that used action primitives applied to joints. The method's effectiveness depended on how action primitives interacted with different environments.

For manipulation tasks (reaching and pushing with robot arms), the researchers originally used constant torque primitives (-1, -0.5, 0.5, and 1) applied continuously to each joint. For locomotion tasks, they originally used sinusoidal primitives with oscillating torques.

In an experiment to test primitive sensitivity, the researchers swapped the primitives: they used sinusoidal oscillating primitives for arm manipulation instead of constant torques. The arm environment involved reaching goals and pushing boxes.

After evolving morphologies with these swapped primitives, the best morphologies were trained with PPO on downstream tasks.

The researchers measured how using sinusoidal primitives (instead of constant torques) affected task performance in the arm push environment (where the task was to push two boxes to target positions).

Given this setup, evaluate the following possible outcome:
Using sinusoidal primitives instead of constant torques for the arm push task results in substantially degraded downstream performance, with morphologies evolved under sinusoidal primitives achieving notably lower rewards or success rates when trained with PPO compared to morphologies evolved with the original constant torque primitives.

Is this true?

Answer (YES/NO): YES